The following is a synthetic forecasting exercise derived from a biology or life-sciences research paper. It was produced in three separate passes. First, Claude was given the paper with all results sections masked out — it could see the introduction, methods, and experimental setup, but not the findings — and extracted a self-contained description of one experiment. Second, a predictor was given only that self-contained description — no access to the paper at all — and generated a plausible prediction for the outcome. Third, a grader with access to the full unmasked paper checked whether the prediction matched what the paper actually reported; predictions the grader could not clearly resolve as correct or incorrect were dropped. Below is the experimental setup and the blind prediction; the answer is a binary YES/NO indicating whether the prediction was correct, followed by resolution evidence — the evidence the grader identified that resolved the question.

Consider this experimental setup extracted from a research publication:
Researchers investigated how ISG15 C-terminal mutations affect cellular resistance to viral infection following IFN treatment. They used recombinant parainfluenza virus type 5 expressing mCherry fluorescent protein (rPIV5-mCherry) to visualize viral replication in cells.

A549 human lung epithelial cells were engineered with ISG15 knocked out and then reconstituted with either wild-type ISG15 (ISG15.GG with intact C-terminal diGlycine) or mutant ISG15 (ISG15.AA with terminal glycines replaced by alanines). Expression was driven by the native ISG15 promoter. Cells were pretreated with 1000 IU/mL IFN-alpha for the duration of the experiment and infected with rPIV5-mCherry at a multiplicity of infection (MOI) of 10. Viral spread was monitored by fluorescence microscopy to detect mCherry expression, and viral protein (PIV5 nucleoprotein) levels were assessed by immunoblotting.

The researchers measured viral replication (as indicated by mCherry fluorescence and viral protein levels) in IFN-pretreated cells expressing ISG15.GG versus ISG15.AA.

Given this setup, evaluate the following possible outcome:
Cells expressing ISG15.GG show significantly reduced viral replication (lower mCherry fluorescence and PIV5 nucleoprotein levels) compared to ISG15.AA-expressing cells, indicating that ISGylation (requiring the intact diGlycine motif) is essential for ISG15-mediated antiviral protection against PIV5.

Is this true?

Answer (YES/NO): NO